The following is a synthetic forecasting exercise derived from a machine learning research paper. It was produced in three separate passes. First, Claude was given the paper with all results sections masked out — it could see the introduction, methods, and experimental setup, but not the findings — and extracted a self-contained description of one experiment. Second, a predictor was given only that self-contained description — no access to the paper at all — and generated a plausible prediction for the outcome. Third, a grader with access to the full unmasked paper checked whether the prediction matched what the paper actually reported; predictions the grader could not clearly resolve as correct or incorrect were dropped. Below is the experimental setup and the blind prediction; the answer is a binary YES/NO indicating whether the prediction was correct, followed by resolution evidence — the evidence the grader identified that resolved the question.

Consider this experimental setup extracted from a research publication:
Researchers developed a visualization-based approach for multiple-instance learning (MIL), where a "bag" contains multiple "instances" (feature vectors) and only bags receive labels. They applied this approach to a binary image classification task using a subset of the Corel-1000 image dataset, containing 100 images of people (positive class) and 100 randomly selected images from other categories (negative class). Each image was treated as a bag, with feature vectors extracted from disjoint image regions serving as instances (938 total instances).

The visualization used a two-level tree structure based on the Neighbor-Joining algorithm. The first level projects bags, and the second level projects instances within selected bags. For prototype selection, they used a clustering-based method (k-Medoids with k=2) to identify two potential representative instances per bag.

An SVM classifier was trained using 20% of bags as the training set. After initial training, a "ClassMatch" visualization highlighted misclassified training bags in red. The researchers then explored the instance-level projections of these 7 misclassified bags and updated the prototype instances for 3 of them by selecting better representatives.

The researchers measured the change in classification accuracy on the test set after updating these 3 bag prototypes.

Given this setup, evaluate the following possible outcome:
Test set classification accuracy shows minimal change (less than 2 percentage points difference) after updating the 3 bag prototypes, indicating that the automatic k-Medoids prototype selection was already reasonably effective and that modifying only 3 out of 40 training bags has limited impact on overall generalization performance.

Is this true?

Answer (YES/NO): NO